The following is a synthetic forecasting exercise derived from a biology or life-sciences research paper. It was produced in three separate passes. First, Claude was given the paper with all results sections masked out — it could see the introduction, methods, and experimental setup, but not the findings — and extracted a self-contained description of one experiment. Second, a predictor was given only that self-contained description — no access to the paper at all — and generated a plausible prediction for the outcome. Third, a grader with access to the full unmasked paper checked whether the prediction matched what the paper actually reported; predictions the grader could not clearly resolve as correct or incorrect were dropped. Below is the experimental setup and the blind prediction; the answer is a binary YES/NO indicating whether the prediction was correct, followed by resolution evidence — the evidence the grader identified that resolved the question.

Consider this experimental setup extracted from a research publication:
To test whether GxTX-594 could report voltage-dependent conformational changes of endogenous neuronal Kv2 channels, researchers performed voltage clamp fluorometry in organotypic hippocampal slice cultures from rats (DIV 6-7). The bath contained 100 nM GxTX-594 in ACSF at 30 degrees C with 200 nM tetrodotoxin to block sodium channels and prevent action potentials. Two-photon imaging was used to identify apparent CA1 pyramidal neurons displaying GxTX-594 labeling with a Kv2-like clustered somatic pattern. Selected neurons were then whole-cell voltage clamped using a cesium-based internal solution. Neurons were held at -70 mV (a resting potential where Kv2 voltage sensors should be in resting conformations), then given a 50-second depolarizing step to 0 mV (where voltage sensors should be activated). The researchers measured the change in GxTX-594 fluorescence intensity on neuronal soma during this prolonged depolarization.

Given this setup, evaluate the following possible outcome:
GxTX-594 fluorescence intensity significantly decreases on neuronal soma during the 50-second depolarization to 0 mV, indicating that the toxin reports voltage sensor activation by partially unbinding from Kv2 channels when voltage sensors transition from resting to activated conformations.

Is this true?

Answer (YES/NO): YES